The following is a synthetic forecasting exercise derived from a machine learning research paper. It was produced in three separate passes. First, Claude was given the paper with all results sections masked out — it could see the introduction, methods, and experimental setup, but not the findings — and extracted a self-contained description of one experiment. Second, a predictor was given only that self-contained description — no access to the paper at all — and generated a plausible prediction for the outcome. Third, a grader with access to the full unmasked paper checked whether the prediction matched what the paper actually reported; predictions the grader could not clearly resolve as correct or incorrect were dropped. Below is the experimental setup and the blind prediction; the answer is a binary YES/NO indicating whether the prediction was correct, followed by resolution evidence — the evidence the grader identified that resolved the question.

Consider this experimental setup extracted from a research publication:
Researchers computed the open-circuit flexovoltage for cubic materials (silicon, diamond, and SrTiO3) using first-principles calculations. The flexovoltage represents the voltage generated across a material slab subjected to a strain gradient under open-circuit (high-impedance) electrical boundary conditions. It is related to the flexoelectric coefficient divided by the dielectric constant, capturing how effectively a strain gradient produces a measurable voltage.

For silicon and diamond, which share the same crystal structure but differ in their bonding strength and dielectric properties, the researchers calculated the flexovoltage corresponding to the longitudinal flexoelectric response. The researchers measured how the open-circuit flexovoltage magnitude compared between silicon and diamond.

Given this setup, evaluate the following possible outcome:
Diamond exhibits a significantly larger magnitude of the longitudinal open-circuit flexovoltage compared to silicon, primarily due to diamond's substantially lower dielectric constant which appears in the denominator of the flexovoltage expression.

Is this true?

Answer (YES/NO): YES